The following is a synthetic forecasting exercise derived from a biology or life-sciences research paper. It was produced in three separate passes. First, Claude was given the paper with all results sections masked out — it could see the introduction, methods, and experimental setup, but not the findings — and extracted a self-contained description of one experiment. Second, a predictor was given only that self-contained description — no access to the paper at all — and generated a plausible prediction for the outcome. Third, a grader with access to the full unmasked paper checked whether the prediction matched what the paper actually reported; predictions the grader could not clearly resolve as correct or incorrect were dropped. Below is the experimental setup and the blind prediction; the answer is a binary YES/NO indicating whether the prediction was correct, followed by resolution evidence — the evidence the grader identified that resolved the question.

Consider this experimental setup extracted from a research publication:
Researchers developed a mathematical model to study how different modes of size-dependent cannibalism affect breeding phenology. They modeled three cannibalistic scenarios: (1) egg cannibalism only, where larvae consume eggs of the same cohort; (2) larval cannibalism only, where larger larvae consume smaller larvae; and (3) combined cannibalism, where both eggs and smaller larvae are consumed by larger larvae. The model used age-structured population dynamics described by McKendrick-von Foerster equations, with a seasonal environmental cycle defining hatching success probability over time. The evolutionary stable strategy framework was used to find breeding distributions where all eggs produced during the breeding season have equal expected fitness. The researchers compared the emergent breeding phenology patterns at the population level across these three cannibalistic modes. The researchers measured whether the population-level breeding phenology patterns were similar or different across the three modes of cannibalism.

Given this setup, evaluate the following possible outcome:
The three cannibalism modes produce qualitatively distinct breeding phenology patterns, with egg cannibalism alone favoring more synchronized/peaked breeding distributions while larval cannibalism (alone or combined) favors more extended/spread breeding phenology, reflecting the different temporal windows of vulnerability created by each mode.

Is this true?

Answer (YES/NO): NO